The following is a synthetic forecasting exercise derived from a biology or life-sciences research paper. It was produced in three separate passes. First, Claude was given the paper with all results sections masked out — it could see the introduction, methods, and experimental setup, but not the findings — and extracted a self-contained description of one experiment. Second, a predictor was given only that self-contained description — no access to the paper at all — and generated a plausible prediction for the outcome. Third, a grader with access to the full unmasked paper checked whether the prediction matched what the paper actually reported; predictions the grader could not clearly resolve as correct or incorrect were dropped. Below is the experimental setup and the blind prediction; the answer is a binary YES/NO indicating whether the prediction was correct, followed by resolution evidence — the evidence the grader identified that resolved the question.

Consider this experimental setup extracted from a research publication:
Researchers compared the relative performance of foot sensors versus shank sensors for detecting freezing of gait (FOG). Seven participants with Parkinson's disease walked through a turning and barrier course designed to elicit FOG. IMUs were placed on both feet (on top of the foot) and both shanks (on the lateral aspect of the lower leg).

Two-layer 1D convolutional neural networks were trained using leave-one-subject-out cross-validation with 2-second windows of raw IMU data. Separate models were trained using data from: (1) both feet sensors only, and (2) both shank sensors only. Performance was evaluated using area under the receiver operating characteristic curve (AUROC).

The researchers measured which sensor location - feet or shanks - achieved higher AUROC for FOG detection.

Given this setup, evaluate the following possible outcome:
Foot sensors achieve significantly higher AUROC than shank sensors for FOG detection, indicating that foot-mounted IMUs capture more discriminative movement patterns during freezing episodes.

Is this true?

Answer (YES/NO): NO